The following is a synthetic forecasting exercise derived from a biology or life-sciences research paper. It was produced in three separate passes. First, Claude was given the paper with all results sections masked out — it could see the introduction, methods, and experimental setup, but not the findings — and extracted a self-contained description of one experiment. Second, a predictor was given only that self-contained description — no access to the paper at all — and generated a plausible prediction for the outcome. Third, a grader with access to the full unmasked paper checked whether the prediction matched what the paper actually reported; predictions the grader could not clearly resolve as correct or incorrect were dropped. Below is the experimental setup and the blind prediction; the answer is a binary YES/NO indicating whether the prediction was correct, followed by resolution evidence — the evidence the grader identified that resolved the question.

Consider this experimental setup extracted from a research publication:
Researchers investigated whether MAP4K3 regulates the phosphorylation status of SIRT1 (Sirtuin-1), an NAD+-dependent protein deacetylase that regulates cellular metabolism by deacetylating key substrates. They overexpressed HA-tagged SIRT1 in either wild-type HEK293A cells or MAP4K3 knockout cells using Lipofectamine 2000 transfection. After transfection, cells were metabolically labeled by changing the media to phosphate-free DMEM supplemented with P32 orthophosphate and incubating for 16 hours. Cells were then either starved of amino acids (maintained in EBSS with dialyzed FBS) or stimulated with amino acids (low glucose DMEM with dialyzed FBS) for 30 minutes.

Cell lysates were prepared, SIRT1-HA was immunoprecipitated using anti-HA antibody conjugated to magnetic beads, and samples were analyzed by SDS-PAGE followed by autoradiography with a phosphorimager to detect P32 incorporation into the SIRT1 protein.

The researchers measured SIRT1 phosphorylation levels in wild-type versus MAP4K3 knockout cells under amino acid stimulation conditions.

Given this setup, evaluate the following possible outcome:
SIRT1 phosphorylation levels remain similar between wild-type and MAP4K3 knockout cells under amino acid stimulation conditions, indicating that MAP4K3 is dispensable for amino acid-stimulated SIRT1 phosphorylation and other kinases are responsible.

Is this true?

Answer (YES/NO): NO